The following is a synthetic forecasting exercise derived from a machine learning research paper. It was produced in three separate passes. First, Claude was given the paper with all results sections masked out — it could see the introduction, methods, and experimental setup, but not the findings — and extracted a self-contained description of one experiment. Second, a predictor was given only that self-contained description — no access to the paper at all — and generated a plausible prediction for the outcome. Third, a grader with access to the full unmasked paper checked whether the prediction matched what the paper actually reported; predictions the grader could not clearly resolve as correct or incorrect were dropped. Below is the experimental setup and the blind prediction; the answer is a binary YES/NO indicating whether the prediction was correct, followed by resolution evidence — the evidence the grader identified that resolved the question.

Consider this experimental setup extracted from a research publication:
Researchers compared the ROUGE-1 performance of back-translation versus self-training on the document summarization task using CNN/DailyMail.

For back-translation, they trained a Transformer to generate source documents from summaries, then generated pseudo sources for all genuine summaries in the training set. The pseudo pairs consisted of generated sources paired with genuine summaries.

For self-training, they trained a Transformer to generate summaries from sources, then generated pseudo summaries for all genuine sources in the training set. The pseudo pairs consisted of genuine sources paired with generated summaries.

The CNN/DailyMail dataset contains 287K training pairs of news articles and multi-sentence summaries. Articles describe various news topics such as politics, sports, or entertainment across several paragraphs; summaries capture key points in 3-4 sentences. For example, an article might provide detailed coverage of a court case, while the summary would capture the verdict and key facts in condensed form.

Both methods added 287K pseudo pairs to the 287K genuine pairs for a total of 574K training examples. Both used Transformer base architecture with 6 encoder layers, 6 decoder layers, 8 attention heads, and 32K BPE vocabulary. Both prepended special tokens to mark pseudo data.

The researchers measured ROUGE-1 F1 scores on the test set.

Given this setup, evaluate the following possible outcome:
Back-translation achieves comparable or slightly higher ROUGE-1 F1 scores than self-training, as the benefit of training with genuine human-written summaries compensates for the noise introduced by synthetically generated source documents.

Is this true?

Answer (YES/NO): NO